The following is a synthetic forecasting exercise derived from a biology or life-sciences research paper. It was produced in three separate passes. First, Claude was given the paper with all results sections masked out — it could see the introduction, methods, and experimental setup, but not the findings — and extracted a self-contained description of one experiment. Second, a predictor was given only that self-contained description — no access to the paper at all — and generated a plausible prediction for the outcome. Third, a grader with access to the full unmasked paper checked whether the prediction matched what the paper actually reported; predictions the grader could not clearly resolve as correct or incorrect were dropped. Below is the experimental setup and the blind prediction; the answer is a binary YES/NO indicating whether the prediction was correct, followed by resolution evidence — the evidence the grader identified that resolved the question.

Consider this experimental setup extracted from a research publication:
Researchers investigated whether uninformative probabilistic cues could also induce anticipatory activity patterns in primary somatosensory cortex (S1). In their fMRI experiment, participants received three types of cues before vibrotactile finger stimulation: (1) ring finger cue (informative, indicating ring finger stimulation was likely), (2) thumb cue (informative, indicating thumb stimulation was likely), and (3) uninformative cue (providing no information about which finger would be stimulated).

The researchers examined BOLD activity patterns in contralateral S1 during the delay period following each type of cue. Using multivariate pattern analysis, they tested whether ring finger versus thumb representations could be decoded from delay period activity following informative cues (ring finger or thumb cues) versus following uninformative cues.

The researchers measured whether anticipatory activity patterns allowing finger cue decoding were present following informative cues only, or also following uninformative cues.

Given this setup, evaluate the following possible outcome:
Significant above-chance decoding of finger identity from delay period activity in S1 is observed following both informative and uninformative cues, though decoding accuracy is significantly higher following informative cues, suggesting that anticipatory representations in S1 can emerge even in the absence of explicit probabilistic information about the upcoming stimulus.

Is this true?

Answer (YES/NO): NO